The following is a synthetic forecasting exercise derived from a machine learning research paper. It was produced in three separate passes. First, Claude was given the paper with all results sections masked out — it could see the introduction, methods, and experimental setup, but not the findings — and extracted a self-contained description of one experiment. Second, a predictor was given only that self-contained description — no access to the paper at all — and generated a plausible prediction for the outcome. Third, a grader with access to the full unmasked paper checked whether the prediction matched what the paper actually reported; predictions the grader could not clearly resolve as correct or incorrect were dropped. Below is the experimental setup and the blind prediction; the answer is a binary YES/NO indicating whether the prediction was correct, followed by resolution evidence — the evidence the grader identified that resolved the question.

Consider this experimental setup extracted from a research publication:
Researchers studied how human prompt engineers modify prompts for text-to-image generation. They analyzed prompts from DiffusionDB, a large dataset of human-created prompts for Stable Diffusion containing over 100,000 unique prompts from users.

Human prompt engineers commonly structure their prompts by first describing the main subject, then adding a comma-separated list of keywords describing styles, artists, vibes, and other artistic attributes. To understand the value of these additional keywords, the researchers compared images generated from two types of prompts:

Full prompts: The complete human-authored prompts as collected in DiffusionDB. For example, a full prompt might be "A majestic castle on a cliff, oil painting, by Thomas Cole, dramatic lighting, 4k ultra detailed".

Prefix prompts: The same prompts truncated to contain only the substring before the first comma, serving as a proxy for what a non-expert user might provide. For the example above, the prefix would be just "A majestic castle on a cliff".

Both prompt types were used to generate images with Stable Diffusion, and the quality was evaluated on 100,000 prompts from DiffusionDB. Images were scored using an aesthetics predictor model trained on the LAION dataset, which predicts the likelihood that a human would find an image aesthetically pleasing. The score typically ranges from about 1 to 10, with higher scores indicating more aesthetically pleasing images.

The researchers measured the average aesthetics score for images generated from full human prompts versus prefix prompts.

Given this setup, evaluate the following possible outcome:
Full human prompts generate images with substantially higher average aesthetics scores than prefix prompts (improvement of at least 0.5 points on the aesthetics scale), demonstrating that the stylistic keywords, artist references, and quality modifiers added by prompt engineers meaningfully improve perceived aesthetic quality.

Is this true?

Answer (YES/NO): NO